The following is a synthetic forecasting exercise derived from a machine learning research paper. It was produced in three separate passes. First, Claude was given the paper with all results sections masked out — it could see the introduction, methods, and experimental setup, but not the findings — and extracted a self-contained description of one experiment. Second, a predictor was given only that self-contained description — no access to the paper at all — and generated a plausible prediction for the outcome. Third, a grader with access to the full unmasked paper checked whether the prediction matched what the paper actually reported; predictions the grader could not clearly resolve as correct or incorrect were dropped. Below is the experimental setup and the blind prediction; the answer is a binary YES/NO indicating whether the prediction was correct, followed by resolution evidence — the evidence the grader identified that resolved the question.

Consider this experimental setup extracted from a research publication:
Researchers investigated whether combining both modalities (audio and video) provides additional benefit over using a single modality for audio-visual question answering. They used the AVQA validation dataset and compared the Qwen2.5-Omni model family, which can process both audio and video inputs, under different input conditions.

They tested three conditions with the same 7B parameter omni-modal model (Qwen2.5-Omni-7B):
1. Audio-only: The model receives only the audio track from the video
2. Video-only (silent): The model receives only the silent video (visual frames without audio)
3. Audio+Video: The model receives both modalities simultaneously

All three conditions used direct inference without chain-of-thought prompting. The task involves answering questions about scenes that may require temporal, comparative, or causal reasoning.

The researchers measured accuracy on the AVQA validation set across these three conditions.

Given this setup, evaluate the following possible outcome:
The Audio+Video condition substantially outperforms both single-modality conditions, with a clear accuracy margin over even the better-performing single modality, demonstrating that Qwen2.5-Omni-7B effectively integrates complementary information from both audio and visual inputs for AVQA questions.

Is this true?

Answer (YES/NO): NO